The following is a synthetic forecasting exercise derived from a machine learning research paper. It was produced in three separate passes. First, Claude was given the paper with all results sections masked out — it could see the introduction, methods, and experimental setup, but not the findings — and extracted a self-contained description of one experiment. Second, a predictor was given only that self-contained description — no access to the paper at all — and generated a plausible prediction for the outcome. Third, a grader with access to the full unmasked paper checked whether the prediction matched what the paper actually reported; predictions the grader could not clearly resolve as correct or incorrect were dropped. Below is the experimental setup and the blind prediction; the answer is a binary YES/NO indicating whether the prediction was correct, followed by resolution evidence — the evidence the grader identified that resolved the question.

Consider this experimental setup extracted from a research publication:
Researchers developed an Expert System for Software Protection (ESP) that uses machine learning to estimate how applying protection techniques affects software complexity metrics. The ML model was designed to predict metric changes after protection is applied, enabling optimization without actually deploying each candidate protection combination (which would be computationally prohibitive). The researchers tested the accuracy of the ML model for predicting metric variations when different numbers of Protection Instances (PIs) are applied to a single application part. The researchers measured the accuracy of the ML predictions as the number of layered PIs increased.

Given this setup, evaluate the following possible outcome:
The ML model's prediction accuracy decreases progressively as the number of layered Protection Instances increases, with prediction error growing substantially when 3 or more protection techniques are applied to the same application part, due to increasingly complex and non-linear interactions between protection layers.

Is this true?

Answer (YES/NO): NO